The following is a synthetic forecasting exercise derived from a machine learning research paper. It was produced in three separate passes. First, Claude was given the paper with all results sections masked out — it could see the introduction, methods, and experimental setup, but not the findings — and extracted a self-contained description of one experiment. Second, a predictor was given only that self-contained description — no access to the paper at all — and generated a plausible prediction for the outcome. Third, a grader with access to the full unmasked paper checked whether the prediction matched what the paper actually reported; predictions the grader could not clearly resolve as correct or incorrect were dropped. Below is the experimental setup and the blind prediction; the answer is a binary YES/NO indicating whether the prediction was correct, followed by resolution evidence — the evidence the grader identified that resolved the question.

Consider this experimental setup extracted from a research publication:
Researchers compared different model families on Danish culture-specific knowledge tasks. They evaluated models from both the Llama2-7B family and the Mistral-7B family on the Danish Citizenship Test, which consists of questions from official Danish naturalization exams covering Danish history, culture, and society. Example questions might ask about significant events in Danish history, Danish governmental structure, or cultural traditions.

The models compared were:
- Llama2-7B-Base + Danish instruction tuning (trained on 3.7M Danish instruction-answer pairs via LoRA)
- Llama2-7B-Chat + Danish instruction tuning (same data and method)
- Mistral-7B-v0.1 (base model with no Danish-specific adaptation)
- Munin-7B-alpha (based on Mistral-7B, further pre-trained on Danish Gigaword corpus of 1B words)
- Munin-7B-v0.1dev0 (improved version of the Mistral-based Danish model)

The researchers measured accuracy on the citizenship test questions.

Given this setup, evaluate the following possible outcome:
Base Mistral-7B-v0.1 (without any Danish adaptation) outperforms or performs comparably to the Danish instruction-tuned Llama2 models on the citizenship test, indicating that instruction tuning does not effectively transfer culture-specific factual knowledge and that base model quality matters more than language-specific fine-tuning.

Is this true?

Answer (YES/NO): YES